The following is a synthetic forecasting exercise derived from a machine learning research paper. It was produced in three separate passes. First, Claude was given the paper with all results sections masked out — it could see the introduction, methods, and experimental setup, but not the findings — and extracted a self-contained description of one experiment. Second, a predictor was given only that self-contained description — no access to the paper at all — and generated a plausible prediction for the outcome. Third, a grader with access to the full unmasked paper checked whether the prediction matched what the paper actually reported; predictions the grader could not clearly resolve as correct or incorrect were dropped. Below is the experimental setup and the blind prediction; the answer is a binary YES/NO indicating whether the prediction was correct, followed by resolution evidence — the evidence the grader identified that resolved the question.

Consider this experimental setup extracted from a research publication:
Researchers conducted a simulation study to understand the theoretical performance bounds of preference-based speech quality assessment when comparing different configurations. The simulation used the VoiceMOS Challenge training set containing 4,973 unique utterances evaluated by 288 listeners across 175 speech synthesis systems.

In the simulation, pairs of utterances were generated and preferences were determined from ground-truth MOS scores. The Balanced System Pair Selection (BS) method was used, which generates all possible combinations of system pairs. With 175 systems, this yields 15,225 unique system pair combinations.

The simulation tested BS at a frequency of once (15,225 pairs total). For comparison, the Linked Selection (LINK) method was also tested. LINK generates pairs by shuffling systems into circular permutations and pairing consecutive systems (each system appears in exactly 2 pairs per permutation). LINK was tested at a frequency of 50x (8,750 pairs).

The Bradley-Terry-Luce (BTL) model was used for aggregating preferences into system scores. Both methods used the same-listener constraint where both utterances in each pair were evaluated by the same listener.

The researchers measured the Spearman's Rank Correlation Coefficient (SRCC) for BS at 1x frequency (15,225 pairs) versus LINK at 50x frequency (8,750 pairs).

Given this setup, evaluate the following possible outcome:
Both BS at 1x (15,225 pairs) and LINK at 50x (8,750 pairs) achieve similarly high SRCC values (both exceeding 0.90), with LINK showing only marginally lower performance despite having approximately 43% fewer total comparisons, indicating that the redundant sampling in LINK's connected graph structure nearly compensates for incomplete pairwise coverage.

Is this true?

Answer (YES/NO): YES